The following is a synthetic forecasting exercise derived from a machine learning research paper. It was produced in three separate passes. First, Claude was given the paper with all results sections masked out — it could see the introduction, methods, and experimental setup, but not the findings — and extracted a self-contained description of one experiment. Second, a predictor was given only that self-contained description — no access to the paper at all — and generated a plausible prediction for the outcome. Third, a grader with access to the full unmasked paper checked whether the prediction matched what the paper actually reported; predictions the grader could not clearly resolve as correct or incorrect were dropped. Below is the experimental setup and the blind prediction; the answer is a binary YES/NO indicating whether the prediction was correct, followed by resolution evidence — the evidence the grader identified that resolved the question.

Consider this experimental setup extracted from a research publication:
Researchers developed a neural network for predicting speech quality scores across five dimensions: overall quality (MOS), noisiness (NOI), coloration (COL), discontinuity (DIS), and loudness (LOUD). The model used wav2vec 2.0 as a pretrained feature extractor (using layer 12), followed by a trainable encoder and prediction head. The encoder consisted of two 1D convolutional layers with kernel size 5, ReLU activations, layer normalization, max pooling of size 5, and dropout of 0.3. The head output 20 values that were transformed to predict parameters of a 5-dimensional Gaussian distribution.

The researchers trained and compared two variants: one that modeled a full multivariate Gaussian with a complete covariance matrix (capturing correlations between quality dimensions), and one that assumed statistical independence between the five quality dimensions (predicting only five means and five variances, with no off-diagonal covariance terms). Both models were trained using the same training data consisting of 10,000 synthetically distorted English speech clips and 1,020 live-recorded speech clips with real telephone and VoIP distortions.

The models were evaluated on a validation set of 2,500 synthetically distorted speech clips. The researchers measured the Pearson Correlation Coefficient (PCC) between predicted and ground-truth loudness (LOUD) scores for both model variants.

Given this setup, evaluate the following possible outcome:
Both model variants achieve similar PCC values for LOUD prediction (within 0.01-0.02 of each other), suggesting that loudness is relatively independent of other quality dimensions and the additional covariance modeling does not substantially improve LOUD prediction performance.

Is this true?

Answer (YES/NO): NO